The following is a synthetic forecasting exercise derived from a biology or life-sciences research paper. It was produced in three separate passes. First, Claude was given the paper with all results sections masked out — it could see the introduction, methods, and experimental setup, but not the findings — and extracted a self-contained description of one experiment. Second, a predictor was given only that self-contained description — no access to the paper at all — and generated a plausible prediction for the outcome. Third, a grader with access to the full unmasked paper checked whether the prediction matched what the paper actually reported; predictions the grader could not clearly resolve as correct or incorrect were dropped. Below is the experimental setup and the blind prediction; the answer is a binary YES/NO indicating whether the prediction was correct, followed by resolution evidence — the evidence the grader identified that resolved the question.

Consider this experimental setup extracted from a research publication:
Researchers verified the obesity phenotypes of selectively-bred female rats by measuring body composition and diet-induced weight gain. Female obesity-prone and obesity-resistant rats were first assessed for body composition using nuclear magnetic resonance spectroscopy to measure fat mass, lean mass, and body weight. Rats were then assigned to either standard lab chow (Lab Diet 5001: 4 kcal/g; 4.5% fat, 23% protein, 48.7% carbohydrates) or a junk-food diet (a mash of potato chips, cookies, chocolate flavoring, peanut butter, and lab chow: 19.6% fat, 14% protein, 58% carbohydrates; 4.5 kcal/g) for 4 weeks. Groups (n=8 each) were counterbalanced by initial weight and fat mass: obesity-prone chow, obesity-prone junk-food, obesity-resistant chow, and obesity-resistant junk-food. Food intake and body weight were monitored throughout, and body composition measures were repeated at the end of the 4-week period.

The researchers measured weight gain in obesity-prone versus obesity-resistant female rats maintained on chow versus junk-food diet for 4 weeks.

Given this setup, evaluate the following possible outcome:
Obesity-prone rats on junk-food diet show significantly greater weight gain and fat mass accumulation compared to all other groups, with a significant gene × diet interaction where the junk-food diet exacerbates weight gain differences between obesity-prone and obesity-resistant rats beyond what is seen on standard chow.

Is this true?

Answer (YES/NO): NO